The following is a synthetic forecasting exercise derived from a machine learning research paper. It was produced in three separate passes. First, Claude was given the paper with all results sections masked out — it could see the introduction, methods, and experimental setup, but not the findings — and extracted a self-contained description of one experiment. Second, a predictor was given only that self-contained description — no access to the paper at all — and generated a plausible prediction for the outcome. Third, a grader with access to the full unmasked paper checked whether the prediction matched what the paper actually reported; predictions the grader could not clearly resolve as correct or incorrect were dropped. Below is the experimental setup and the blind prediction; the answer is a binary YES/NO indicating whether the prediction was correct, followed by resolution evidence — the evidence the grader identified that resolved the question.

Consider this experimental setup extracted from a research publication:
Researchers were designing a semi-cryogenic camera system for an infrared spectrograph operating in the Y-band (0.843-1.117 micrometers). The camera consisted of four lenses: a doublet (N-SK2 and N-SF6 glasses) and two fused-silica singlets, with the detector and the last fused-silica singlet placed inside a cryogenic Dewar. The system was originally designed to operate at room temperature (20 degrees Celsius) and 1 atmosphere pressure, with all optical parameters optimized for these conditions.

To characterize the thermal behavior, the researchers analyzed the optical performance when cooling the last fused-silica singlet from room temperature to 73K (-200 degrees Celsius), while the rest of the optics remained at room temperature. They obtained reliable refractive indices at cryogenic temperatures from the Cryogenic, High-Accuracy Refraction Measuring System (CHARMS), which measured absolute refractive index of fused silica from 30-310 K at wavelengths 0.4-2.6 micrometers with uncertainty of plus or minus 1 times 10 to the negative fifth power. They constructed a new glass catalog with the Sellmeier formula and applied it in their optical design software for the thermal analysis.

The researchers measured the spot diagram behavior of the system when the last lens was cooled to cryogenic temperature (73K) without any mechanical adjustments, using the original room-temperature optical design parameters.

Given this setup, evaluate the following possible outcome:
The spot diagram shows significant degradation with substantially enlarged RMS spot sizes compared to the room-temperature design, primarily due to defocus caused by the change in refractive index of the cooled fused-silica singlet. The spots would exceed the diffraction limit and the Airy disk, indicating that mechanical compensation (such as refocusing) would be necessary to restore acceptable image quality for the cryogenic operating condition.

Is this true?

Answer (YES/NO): YES